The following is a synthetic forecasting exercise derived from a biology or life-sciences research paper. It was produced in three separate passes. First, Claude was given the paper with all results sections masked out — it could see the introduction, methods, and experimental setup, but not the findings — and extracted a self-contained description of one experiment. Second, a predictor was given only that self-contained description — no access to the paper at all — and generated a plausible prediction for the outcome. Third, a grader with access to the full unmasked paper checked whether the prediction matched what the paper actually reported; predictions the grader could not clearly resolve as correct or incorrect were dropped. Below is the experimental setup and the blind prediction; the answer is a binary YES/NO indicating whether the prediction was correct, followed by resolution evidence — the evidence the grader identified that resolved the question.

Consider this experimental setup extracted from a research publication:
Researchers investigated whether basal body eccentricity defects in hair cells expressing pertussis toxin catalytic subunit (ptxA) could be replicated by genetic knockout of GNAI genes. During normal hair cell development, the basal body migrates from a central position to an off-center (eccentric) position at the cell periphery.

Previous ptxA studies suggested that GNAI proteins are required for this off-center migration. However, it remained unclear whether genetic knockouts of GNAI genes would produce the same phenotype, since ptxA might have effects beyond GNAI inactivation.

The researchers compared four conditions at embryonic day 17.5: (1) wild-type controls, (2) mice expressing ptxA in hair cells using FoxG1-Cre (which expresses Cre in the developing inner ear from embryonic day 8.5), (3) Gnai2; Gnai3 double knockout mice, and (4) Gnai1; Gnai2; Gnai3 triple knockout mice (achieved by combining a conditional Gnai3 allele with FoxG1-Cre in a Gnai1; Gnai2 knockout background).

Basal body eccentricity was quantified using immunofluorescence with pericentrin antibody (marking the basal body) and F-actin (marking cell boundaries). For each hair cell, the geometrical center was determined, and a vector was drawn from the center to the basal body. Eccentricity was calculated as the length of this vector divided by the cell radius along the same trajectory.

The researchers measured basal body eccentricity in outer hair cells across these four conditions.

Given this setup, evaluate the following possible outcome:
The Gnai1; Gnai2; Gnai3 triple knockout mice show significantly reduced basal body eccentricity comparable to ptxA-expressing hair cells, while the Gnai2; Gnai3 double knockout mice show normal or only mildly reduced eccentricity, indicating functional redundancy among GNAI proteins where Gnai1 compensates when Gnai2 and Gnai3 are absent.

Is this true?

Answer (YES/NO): NO